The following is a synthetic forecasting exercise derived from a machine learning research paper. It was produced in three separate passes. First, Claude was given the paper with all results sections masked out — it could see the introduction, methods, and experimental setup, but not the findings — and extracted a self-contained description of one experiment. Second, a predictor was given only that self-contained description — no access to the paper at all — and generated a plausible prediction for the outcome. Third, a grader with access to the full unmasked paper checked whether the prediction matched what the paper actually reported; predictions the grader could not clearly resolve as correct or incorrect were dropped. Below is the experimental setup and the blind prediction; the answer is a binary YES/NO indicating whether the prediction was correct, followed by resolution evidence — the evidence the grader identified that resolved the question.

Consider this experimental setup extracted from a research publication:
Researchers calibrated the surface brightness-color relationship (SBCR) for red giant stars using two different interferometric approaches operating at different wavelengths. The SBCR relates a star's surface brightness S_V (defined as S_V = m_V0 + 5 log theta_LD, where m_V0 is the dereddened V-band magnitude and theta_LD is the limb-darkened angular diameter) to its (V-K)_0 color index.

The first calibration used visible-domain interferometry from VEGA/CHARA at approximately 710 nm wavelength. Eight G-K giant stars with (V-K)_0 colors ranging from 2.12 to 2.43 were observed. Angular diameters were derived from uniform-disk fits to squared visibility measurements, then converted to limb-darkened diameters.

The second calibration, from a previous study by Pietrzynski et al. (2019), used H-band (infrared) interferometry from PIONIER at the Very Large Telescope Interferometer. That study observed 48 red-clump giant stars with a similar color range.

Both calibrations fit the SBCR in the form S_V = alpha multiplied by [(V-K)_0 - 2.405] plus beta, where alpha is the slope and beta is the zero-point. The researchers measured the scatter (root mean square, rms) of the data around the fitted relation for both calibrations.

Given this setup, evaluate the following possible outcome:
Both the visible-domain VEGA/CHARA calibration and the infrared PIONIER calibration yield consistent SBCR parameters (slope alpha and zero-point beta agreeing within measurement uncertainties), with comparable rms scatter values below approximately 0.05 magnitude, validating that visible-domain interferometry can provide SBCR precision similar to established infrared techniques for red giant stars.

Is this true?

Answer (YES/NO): NO